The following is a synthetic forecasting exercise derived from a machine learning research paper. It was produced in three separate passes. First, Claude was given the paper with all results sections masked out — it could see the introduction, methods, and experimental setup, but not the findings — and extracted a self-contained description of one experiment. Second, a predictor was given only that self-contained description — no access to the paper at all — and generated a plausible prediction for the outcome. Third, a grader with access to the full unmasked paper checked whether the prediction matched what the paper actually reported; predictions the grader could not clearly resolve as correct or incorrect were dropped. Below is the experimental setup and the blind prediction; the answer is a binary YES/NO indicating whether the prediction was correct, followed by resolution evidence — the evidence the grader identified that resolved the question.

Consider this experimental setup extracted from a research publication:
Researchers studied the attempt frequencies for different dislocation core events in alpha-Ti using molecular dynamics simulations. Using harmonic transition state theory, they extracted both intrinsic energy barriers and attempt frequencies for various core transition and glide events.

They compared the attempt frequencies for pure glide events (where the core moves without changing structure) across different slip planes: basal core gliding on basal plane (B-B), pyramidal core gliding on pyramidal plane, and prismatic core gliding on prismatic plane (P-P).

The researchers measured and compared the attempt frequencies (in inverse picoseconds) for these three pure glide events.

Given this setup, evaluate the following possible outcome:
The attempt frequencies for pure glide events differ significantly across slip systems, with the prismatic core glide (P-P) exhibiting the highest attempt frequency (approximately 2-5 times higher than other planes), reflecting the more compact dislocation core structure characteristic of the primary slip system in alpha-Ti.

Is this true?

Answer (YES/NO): NO